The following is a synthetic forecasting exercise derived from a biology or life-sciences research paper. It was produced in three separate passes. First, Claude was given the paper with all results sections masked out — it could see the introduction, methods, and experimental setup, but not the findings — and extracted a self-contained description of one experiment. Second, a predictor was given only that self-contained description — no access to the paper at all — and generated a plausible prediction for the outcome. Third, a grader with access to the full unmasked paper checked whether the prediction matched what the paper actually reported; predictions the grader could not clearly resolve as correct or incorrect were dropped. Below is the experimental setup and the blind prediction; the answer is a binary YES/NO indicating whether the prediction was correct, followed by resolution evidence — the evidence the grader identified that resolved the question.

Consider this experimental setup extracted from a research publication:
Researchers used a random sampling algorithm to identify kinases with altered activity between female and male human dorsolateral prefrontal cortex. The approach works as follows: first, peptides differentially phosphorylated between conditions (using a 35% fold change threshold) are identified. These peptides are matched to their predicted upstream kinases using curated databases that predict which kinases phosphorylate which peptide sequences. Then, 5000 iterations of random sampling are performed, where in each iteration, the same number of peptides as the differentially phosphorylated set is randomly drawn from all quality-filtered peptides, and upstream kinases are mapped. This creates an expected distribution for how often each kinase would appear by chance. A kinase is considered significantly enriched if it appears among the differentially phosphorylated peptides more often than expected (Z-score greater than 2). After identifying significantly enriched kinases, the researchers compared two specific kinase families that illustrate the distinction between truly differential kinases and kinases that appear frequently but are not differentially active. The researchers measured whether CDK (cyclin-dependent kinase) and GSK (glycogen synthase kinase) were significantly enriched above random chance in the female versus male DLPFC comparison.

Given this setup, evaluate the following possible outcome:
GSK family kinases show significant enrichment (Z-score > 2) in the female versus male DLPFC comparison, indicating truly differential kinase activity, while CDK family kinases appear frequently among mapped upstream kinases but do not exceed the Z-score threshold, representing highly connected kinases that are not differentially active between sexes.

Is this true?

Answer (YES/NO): NO